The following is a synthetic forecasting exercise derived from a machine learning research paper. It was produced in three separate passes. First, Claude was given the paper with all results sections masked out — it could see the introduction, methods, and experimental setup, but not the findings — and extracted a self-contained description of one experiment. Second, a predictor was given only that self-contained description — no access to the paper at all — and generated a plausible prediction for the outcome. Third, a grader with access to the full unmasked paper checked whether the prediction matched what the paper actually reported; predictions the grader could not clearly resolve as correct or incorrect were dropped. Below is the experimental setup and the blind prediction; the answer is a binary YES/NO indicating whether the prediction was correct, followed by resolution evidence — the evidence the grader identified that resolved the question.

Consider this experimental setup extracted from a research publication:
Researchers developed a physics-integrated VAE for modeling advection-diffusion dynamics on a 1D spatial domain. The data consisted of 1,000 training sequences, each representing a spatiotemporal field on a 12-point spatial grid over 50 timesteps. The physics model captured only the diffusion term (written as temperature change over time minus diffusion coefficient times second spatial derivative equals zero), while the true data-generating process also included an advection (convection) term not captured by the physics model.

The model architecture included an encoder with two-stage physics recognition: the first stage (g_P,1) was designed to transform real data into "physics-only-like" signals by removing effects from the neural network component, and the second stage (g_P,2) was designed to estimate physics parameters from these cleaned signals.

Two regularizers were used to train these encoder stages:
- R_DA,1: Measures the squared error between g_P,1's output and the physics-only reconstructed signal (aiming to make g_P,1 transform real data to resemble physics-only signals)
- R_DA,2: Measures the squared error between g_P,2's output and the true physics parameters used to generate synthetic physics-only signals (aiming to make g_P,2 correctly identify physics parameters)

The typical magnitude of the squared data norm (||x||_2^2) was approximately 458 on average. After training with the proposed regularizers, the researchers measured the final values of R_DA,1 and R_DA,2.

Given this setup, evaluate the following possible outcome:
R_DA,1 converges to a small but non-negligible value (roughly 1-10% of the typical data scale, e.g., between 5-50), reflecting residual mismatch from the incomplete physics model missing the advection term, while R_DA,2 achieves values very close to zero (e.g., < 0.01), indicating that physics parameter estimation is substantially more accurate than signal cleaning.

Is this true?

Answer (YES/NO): NO